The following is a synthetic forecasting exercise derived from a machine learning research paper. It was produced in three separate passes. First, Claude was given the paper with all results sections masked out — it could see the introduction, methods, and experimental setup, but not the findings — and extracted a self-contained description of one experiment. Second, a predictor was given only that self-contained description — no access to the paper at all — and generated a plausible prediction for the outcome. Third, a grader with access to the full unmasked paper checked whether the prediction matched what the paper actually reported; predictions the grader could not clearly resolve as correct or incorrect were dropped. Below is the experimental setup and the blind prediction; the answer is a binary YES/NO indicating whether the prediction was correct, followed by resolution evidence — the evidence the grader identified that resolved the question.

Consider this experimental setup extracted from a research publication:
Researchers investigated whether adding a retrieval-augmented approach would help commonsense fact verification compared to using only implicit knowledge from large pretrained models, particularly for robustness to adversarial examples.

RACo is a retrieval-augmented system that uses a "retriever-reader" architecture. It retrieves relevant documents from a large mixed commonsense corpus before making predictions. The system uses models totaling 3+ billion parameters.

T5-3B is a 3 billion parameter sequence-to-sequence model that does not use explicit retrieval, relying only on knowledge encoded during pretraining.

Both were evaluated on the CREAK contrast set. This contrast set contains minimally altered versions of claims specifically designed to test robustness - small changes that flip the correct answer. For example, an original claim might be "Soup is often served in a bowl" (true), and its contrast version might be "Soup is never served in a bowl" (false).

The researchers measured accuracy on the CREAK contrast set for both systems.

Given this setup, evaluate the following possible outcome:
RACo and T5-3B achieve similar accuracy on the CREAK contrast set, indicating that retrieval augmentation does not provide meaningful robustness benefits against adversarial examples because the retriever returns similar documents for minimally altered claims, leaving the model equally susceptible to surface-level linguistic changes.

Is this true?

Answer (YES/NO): NO